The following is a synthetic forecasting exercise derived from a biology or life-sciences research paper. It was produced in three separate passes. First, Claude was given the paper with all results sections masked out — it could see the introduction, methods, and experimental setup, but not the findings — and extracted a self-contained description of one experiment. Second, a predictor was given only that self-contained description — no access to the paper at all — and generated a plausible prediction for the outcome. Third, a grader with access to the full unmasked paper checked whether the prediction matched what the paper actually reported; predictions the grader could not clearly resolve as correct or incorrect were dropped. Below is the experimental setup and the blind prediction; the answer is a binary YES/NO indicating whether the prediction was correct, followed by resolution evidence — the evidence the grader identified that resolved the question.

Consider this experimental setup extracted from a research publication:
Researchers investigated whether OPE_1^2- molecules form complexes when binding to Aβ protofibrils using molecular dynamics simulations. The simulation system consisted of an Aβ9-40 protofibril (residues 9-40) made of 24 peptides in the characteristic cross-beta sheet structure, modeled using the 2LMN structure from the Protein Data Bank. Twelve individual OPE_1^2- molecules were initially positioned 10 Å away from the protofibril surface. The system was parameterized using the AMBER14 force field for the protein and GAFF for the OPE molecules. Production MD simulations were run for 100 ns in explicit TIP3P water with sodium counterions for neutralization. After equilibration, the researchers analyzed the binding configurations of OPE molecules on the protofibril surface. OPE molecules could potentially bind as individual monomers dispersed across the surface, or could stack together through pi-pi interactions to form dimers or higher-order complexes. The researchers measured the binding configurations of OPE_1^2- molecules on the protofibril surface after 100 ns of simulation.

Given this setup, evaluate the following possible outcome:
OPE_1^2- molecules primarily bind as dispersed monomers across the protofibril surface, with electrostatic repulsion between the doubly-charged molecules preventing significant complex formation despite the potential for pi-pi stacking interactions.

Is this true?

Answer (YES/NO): NO